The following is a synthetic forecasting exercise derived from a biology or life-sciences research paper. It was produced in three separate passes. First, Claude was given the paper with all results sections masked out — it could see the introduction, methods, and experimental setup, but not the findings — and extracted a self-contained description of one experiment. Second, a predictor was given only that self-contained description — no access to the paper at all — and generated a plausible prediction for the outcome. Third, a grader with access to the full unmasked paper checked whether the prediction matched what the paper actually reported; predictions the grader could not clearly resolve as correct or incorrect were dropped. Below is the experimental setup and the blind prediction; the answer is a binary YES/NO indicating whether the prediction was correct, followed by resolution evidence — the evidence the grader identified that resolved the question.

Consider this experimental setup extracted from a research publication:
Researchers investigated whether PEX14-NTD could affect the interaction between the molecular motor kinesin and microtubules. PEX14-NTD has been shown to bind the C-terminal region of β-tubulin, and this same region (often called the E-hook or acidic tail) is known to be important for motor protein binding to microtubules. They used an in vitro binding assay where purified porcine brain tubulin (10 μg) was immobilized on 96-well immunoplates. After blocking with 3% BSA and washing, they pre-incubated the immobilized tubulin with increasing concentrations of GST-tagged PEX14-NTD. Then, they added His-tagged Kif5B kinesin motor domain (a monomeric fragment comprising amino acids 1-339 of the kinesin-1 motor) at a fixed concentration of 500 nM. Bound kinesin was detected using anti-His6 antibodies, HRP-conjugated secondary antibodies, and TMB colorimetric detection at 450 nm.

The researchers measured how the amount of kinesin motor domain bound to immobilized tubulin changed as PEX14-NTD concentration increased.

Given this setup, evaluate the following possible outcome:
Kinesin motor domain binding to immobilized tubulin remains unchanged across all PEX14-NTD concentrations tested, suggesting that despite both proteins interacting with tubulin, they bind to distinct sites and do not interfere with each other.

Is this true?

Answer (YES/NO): NO